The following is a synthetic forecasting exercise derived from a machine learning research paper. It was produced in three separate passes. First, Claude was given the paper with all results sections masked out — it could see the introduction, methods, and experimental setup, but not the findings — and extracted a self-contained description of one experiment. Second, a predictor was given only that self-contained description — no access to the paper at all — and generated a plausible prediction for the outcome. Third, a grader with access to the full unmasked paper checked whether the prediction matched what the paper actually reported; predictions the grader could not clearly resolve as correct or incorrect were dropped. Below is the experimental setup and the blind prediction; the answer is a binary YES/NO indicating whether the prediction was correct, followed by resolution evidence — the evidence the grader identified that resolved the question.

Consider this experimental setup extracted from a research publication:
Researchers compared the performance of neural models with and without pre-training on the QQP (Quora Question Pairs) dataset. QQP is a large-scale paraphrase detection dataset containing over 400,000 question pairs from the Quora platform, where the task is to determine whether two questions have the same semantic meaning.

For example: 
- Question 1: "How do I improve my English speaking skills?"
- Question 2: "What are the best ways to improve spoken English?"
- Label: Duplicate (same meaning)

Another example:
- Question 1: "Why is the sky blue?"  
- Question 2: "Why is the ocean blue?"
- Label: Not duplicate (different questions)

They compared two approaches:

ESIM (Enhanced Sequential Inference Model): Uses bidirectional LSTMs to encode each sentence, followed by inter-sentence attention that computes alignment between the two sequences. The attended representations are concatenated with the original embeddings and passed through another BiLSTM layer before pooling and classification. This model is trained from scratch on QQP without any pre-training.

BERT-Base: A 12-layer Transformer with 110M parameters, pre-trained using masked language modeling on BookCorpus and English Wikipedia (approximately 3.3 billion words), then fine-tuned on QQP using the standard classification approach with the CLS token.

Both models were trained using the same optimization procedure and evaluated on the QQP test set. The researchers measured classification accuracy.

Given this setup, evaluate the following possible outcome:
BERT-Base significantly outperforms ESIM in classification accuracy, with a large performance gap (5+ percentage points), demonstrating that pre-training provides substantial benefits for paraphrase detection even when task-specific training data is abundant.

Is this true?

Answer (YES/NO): NO